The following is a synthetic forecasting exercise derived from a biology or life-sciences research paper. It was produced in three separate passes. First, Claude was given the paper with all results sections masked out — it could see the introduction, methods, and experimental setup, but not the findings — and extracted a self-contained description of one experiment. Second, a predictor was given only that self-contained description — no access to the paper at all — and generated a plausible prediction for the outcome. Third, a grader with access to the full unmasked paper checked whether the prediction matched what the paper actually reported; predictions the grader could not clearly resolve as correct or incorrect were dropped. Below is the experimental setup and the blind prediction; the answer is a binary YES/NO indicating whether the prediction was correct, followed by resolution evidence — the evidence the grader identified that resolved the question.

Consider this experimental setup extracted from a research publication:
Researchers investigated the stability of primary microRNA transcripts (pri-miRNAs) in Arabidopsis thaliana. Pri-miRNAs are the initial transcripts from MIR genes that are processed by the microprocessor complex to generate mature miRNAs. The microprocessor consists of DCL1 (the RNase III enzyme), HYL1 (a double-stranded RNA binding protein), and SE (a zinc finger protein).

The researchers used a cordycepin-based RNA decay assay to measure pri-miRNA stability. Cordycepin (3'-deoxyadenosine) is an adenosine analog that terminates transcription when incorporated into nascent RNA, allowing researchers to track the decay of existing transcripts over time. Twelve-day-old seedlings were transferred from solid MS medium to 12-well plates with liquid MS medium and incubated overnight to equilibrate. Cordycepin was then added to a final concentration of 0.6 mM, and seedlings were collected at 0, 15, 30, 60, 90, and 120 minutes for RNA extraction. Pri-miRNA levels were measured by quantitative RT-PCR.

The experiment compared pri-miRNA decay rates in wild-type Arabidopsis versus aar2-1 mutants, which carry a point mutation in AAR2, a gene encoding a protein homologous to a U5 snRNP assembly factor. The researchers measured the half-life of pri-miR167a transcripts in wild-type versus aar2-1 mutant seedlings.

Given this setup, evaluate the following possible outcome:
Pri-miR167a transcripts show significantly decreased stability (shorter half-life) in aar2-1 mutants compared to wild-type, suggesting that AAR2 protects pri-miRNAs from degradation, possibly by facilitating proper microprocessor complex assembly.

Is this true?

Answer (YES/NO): NO